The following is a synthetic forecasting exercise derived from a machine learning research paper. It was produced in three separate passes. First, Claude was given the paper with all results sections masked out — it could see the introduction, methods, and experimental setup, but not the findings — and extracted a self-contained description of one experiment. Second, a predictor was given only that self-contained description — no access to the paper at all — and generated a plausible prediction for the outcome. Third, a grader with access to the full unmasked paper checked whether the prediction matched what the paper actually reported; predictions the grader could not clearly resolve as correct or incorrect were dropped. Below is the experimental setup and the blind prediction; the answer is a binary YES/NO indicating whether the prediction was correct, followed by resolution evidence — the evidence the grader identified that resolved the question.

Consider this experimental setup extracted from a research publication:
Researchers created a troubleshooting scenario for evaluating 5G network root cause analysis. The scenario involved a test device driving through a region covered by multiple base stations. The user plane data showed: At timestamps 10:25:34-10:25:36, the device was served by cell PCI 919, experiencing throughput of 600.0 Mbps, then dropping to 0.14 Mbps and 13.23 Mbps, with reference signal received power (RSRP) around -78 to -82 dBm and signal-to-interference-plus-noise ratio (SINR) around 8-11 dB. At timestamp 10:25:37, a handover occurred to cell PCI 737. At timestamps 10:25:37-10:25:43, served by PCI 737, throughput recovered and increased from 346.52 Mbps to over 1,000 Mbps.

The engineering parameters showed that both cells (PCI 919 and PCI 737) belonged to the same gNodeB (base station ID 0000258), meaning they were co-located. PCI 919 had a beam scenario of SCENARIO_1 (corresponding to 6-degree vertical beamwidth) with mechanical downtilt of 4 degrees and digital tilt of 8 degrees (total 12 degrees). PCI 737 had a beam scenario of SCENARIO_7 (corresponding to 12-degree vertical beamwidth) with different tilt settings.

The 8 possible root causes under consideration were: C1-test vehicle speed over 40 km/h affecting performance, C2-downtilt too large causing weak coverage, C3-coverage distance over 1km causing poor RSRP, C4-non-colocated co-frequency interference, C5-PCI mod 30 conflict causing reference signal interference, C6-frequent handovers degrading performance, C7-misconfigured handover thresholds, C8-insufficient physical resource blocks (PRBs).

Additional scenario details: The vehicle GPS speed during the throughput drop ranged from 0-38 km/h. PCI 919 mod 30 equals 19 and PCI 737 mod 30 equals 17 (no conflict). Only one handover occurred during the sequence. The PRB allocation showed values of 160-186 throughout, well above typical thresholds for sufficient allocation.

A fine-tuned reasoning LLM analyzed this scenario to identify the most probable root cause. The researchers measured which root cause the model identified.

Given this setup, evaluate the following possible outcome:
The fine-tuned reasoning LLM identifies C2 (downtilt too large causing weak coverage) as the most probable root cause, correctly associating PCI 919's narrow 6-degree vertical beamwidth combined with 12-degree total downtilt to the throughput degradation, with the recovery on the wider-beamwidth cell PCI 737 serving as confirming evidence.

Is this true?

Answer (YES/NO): NO